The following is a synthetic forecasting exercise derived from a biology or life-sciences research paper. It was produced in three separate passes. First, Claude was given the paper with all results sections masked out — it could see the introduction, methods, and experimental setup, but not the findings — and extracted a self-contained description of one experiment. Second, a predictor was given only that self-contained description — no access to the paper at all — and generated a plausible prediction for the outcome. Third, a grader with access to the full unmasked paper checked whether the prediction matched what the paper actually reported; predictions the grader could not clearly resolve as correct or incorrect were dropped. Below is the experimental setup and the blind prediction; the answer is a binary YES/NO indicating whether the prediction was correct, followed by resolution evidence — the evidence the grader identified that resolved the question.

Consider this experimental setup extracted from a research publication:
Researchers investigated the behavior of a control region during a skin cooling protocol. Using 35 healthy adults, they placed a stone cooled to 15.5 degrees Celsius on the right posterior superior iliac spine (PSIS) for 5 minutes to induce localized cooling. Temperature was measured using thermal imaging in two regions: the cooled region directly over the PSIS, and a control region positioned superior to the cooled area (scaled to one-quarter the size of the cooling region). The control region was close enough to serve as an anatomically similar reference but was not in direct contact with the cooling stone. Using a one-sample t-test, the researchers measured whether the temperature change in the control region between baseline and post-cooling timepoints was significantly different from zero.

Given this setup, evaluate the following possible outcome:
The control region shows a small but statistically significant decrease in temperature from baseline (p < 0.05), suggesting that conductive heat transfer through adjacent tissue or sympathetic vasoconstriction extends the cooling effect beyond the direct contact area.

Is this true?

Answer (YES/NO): YES